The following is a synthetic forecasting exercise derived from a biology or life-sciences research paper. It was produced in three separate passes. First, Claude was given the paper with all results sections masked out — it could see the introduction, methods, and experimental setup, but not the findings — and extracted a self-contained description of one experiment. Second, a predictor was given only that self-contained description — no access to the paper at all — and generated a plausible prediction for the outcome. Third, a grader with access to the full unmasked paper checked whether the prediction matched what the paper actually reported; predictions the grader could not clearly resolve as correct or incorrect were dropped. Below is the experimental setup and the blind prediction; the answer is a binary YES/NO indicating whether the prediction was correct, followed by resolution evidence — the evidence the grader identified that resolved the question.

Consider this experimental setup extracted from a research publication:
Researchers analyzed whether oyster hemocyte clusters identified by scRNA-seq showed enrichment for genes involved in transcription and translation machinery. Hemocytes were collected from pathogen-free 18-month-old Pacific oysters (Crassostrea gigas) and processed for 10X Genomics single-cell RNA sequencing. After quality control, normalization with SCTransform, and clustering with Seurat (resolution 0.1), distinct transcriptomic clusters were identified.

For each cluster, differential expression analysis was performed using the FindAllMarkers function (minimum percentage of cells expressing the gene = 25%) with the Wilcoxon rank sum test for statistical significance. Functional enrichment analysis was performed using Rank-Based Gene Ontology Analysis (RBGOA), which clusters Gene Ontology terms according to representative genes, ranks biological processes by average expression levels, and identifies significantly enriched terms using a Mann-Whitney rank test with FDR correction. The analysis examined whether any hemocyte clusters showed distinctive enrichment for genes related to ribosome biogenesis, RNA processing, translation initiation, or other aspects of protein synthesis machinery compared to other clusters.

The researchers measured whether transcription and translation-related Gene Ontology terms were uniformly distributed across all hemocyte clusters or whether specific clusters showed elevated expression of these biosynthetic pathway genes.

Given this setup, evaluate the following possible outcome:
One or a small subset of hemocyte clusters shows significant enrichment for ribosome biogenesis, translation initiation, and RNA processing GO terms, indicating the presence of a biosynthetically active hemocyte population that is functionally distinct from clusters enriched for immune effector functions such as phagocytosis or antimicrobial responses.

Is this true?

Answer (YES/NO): YES